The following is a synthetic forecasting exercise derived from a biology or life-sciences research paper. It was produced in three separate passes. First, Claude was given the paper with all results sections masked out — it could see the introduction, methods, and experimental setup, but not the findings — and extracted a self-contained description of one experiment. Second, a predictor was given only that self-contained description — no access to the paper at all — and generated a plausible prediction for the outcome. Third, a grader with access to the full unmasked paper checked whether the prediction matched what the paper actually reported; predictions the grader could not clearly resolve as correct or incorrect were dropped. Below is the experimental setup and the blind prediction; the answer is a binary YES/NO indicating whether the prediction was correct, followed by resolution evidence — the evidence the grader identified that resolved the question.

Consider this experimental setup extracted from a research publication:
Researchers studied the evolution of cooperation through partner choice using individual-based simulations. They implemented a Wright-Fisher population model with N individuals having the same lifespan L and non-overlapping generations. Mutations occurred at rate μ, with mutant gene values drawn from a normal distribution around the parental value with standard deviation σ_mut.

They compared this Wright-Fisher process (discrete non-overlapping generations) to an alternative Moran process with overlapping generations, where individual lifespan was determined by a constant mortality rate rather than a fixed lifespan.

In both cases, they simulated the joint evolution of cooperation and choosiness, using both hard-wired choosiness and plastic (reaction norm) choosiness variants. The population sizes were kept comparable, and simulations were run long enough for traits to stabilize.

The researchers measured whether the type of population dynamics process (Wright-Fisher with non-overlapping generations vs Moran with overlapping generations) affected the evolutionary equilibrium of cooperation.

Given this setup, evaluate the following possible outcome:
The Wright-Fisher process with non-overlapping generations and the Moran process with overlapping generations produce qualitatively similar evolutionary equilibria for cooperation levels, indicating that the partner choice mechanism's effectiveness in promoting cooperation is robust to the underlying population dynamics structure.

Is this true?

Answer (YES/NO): YES